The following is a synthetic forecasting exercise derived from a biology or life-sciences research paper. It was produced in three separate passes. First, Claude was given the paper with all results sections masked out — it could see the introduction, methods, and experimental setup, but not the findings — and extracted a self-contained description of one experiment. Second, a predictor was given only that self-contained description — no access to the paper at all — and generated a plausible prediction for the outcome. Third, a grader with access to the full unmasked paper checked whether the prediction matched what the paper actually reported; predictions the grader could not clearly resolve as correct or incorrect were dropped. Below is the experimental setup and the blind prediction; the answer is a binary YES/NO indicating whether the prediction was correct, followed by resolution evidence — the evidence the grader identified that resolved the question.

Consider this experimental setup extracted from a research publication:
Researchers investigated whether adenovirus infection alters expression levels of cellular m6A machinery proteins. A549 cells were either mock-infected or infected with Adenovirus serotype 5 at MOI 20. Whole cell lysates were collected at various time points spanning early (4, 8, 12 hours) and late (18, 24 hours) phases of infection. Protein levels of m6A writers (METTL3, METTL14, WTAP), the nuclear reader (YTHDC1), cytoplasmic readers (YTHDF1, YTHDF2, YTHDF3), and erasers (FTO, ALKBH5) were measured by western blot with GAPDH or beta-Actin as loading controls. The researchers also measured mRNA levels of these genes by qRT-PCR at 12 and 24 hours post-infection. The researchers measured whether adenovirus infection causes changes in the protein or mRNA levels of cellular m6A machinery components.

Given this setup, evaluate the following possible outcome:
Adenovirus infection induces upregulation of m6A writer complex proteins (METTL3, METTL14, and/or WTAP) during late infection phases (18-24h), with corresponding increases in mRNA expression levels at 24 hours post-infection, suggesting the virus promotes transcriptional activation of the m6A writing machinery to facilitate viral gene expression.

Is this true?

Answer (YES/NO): NO